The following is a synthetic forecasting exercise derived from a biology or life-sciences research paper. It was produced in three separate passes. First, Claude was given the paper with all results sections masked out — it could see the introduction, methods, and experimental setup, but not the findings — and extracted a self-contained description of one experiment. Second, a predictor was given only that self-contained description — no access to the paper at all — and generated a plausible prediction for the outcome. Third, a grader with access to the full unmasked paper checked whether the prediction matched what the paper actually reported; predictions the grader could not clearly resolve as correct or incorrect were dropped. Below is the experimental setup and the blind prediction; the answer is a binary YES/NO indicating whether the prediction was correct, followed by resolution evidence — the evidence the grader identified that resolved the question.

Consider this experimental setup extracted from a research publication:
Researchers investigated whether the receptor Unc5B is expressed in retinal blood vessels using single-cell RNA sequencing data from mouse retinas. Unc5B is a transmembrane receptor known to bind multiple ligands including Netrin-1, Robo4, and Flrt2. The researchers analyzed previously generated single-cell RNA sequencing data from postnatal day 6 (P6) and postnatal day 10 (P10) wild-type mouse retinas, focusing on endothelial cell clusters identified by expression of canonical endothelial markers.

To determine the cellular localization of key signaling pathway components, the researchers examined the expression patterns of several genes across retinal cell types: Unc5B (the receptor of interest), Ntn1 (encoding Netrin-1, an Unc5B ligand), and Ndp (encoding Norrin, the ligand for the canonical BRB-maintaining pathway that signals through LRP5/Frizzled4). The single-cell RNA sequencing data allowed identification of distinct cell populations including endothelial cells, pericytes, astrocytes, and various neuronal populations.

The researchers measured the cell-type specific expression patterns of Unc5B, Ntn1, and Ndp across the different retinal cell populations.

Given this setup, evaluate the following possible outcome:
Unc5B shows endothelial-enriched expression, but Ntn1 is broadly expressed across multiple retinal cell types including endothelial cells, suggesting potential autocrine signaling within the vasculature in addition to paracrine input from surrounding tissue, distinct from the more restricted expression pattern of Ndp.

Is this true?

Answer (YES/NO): NO